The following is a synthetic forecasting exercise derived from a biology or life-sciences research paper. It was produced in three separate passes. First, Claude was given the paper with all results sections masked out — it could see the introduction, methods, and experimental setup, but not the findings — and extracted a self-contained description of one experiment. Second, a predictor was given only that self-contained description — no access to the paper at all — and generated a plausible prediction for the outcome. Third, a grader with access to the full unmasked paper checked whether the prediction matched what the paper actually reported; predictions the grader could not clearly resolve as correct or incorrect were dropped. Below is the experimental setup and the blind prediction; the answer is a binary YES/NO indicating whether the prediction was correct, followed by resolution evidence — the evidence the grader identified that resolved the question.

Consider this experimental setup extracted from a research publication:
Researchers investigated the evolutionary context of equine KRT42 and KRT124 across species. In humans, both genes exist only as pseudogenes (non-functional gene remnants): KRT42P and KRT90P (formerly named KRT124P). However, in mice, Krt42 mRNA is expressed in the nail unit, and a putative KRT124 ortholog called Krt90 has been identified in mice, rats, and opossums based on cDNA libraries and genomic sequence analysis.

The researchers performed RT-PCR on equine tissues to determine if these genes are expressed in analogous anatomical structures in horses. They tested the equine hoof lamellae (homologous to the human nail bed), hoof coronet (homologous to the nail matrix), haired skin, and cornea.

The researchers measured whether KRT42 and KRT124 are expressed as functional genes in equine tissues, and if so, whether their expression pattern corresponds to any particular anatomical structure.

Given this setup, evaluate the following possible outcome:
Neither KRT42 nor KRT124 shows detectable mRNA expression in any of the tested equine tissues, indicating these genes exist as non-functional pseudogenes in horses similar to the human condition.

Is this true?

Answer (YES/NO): NO